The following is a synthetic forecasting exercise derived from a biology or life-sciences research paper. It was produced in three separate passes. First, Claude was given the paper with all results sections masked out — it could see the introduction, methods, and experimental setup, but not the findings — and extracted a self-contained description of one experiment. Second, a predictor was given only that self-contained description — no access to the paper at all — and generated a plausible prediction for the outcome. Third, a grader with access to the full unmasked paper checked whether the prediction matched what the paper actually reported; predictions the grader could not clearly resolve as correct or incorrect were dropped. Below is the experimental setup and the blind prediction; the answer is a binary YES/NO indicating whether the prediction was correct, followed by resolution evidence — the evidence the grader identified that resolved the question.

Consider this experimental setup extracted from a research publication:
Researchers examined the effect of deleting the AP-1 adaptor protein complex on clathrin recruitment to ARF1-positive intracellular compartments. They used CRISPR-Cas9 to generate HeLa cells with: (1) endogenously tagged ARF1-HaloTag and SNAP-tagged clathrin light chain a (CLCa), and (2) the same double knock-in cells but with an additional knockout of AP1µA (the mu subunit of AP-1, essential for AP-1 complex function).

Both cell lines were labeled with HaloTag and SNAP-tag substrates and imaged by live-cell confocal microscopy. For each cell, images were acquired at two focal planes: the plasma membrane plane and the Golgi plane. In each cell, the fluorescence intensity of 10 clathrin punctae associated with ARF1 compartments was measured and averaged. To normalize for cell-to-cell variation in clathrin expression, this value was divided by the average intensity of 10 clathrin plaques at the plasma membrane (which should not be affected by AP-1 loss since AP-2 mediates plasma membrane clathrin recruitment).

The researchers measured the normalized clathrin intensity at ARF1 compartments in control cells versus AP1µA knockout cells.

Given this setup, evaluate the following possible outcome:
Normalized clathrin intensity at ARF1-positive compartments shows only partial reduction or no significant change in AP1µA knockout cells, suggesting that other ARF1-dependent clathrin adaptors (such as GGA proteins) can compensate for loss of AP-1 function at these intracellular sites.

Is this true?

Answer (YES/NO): NO